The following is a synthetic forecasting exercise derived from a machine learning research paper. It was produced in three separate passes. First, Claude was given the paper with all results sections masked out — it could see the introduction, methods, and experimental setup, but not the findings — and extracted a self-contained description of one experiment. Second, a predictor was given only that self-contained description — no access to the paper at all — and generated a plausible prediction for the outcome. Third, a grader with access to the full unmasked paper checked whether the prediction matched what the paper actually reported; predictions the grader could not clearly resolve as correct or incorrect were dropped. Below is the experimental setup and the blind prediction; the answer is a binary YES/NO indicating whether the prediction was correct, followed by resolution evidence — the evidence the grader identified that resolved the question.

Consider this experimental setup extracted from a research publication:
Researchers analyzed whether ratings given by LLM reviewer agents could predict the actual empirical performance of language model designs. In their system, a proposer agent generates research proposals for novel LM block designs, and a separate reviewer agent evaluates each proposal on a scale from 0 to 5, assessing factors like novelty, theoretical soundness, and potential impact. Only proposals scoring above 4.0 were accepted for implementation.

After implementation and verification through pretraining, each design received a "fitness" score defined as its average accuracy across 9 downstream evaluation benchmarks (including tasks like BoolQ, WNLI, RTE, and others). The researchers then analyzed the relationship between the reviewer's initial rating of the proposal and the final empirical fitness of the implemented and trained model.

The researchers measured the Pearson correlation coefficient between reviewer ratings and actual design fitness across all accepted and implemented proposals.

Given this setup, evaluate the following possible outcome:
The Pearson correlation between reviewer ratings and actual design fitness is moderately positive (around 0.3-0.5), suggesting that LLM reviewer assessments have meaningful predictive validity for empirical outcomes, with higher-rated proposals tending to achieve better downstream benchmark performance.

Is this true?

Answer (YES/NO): NO